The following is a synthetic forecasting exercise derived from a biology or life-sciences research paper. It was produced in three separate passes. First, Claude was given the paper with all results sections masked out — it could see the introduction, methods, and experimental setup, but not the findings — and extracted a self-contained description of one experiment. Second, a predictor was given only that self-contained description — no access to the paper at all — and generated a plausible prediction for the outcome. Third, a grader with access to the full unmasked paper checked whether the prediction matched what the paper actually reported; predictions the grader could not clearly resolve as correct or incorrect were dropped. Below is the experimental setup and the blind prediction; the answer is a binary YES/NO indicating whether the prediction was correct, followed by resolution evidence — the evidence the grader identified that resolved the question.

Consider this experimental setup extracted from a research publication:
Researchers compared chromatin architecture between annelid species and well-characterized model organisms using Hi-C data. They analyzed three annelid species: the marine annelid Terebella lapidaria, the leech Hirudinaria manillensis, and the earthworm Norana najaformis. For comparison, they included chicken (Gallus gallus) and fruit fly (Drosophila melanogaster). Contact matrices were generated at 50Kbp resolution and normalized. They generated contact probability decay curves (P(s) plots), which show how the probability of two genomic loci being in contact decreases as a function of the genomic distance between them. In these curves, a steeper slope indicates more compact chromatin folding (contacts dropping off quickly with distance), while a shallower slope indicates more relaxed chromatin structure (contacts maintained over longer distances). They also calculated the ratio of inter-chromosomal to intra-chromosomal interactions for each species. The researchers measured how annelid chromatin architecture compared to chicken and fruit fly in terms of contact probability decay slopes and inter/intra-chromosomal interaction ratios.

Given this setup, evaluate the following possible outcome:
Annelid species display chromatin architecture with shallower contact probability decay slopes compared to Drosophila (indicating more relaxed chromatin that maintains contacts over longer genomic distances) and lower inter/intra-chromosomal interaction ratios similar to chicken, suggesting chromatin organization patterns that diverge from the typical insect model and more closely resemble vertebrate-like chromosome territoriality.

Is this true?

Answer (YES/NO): NO